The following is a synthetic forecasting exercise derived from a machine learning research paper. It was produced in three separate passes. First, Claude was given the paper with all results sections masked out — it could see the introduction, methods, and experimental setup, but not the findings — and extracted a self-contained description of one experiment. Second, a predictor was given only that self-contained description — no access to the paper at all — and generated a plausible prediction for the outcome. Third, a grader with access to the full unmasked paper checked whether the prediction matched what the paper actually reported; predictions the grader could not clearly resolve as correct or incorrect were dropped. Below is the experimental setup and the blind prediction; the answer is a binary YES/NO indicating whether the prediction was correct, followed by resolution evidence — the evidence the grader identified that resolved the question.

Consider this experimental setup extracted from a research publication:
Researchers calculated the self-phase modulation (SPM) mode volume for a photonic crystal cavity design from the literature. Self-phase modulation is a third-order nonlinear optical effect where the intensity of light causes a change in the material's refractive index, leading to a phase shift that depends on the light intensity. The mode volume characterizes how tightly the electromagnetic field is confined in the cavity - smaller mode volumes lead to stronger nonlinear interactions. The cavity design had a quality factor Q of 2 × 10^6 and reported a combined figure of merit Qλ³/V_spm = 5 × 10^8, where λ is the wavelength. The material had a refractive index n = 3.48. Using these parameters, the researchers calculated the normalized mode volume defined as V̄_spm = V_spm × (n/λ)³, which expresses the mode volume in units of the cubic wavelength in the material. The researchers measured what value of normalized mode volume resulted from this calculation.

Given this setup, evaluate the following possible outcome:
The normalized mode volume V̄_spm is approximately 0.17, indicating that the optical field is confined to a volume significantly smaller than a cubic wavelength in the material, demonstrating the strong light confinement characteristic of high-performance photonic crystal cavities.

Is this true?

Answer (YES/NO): YES